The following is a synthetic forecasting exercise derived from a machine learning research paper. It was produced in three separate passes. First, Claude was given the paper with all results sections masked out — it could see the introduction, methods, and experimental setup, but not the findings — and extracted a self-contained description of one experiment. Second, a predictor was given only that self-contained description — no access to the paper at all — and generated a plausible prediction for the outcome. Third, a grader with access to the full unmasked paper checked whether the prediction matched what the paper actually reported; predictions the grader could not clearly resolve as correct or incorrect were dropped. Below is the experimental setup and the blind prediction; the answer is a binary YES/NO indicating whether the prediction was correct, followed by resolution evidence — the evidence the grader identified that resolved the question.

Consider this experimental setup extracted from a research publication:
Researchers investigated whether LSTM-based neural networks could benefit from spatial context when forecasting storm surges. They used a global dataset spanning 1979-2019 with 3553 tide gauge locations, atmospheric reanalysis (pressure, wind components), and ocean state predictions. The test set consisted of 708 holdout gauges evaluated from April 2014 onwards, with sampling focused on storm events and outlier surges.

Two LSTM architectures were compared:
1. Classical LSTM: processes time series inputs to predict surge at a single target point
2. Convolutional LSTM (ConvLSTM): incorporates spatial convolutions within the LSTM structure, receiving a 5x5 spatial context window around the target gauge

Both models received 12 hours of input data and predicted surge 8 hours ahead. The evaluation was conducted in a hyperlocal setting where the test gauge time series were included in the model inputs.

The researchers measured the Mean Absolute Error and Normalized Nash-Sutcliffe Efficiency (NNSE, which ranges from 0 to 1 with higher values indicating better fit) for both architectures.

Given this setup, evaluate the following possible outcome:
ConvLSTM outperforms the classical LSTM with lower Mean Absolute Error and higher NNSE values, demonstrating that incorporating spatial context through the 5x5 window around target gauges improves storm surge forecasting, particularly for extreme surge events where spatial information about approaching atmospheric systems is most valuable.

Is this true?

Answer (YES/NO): NO